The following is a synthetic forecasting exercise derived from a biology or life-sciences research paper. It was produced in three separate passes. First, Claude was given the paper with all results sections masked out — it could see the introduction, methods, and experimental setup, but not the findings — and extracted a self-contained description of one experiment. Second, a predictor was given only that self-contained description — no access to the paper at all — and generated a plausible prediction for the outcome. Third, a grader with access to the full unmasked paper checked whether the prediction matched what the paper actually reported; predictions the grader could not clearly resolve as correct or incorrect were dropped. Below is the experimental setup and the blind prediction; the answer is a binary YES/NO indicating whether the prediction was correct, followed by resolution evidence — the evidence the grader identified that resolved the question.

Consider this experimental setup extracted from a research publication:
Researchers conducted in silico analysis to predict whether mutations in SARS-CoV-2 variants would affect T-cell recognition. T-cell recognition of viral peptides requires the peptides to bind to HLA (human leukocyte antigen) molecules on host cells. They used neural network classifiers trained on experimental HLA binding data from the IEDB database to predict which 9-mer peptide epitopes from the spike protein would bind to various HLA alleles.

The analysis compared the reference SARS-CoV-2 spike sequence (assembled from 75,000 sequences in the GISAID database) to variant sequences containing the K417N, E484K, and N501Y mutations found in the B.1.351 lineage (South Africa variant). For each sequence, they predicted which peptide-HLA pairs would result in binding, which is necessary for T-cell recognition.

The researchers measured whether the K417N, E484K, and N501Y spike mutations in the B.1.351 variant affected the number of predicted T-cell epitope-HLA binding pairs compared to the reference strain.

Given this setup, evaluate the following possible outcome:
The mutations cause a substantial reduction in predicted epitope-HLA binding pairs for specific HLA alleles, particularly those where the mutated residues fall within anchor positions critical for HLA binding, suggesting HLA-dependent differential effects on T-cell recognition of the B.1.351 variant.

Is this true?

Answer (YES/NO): NO